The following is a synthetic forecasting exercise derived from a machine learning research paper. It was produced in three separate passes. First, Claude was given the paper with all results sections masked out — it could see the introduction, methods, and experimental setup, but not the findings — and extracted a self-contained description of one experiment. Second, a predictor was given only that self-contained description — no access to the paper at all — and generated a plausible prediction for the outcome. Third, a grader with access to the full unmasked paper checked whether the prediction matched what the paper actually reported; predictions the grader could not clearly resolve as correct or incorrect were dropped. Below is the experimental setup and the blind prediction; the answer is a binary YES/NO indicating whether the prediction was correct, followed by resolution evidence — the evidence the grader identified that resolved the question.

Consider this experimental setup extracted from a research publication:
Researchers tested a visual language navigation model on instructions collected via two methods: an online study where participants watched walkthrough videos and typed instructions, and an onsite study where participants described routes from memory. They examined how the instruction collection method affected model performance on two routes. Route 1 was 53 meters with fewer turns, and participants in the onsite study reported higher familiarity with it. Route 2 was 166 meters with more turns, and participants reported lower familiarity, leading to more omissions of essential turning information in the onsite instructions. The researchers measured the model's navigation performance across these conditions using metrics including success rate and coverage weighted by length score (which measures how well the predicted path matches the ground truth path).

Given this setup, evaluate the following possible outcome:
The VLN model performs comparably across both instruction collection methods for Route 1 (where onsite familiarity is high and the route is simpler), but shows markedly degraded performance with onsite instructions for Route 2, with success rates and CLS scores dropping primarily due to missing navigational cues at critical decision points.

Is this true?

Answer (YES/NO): YES